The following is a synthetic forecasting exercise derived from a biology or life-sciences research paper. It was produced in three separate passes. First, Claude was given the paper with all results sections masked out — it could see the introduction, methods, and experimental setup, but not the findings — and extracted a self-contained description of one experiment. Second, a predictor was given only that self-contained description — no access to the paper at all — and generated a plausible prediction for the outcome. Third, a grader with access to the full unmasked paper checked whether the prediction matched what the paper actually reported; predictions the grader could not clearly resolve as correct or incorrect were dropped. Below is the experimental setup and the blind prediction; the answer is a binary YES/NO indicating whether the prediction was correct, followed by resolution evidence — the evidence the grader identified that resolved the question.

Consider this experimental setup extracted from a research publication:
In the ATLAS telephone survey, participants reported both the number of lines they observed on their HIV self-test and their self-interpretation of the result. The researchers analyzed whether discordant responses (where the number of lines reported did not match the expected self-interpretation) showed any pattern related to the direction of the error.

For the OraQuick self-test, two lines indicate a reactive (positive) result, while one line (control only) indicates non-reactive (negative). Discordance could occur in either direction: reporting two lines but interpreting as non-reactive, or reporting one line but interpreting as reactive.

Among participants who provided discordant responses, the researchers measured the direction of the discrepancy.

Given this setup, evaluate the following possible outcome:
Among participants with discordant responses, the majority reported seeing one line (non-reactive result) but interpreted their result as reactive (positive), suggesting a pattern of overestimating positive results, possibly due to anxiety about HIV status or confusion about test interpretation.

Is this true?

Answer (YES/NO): NO